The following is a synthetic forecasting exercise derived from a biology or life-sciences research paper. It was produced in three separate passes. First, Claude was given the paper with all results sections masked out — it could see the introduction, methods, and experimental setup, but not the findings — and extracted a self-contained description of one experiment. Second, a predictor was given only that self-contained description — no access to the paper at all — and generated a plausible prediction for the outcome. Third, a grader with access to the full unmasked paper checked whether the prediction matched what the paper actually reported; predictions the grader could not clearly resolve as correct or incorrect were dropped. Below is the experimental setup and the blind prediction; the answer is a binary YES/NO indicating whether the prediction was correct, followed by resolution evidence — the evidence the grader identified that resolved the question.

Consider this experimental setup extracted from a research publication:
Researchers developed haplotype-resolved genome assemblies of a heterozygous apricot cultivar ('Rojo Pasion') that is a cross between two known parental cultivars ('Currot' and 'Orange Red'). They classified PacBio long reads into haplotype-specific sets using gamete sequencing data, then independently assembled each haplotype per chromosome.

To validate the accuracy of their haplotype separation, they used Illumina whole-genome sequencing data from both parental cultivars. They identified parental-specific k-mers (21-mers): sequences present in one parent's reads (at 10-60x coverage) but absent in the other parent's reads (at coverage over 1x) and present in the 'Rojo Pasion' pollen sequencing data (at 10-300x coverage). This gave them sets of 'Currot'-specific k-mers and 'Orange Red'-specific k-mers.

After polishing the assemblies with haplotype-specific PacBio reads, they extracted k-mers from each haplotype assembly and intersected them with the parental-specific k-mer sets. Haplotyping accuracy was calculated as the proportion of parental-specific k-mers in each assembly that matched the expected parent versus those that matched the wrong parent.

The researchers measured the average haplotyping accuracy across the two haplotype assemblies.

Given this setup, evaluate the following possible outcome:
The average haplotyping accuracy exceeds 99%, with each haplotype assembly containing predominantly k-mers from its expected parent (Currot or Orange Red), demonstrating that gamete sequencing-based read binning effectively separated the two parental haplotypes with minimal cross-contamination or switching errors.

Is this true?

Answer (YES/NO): YES